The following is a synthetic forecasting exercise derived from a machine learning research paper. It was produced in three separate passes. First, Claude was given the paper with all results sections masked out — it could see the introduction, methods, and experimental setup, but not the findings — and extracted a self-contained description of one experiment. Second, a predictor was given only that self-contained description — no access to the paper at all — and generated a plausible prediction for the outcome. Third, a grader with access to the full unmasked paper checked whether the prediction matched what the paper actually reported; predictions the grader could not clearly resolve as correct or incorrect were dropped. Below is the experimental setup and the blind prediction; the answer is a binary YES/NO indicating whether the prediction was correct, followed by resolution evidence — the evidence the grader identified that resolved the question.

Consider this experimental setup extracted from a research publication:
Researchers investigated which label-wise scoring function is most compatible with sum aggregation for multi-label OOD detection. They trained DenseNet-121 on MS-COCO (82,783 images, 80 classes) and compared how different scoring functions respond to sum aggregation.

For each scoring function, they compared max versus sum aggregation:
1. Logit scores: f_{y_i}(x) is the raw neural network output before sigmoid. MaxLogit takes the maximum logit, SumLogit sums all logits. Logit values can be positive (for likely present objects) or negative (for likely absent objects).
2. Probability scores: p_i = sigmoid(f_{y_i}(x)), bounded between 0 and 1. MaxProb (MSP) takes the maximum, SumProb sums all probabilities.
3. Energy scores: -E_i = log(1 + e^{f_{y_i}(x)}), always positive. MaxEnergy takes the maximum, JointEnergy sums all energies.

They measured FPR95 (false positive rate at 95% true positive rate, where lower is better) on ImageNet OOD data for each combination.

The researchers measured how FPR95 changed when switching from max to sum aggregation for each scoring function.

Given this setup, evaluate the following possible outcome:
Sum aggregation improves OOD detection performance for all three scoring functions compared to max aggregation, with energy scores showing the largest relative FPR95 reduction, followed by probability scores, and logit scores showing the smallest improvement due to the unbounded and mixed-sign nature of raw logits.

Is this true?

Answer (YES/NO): NO